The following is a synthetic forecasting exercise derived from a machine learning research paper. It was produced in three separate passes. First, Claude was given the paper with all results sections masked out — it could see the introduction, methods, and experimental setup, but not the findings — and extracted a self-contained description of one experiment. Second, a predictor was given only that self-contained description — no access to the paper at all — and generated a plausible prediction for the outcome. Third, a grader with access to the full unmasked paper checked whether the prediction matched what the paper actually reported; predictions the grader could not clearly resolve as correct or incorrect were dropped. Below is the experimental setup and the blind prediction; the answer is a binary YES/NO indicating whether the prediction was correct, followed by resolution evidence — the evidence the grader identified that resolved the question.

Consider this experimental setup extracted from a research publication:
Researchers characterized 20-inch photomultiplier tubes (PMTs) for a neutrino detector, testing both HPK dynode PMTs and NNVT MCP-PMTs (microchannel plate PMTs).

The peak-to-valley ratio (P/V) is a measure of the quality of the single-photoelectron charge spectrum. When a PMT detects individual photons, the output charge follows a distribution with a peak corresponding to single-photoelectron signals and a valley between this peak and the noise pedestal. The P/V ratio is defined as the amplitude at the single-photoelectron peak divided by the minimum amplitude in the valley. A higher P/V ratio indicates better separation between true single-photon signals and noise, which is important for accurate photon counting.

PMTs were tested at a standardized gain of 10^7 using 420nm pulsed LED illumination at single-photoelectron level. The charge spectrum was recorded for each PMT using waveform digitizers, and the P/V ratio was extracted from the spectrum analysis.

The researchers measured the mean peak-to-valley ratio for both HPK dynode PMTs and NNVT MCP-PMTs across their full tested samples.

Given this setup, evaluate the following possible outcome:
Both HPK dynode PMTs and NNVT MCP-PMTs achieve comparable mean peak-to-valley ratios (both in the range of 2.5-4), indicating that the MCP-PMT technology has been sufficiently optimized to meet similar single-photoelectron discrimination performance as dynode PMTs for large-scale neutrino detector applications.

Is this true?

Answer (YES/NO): YES